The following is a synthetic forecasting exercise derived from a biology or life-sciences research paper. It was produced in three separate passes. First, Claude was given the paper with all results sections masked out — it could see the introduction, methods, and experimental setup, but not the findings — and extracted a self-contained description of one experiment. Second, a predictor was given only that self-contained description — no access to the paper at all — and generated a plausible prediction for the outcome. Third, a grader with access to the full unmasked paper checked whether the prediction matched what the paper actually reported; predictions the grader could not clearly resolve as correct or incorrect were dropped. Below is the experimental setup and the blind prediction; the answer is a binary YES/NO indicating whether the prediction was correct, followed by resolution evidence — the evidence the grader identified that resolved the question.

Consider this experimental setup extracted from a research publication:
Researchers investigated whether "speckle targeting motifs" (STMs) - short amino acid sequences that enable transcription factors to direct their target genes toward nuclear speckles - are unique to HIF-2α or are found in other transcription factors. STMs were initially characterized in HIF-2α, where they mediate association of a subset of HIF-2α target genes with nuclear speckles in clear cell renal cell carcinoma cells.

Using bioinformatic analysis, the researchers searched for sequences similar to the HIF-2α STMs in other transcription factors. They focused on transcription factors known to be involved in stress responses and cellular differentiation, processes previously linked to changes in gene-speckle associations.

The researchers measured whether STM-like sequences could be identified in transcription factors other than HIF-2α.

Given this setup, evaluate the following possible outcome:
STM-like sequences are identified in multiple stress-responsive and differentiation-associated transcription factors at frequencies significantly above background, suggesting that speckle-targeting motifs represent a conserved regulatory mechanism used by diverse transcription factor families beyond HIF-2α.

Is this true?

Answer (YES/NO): YES